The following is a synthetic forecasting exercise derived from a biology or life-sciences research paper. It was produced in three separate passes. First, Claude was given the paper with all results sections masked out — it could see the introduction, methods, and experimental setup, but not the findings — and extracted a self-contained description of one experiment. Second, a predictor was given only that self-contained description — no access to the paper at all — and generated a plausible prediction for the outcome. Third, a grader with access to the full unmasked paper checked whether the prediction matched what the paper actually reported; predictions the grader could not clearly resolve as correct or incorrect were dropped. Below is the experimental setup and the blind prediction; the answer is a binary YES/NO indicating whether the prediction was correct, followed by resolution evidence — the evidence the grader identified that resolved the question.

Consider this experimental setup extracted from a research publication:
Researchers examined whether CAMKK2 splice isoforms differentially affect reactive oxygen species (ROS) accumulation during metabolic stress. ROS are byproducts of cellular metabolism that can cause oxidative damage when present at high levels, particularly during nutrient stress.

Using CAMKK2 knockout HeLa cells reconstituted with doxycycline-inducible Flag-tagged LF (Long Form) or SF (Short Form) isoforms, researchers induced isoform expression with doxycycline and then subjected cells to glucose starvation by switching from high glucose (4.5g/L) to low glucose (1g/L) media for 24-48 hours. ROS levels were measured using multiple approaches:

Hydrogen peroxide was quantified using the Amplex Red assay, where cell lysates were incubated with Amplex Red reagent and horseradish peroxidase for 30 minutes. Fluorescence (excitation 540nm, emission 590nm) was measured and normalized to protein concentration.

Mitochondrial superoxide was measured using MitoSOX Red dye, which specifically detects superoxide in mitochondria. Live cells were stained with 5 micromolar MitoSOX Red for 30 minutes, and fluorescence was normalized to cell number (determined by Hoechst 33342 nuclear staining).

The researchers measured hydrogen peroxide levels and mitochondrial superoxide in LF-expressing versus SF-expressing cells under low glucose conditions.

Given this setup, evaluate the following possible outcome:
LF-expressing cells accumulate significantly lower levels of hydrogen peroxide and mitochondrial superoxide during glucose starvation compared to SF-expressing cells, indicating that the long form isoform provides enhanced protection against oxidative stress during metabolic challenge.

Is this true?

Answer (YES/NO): NO